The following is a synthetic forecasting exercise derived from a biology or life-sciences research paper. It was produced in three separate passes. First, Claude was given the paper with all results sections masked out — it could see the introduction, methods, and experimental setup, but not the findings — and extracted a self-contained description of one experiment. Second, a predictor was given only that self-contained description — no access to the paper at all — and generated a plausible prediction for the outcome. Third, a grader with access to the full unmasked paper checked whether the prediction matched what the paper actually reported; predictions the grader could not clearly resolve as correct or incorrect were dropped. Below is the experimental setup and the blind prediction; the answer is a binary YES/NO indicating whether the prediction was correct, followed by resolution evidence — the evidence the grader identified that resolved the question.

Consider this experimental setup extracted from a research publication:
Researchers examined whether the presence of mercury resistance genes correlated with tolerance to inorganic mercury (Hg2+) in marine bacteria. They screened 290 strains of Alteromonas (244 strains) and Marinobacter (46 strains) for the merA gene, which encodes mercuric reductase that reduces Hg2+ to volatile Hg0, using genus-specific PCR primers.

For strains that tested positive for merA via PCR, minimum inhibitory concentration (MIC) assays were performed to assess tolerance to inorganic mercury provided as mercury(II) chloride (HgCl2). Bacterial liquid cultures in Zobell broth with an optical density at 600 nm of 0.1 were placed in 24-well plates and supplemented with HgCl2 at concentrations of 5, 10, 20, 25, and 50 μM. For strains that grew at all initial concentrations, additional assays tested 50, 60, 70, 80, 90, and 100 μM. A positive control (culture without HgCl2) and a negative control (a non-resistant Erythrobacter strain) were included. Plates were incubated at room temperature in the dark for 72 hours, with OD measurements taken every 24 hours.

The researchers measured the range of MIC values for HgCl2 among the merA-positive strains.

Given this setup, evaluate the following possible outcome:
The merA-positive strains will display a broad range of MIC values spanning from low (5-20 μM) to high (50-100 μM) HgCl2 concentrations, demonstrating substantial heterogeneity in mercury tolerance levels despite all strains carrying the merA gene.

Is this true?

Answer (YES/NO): YES